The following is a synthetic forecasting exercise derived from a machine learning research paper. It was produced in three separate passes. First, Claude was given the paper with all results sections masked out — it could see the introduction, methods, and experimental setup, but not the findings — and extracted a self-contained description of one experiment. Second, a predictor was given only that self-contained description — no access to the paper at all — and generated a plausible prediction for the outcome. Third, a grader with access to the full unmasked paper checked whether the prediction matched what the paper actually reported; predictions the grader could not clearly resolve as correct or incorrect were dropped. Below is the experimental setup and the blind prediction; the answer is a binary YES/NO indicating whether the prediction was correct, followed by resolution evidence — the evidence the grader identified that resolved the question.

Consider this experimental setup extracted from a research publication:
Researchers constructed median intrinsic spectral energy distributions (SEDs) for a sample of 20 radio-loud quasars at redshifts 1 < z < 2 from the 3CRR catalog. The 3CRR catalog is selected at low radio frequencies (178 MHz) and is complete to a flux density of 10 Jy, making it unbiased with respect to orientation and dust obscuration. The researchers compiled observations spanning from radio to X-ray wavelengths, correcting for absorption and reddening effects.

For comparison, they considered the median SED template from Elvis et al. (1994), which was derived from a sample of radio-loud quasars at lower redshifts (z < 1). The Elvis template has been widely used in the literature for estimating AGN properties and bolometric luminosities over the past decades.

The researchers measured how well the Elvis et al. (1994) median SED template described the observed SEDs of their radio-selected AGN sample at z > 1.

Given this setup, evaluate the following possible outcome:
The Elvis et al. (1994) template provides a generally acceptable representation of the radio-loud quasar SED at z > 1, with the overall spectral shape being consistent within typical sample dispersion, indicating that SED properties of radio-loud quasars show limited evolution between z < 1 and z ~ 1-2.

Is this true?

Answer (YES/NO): NO